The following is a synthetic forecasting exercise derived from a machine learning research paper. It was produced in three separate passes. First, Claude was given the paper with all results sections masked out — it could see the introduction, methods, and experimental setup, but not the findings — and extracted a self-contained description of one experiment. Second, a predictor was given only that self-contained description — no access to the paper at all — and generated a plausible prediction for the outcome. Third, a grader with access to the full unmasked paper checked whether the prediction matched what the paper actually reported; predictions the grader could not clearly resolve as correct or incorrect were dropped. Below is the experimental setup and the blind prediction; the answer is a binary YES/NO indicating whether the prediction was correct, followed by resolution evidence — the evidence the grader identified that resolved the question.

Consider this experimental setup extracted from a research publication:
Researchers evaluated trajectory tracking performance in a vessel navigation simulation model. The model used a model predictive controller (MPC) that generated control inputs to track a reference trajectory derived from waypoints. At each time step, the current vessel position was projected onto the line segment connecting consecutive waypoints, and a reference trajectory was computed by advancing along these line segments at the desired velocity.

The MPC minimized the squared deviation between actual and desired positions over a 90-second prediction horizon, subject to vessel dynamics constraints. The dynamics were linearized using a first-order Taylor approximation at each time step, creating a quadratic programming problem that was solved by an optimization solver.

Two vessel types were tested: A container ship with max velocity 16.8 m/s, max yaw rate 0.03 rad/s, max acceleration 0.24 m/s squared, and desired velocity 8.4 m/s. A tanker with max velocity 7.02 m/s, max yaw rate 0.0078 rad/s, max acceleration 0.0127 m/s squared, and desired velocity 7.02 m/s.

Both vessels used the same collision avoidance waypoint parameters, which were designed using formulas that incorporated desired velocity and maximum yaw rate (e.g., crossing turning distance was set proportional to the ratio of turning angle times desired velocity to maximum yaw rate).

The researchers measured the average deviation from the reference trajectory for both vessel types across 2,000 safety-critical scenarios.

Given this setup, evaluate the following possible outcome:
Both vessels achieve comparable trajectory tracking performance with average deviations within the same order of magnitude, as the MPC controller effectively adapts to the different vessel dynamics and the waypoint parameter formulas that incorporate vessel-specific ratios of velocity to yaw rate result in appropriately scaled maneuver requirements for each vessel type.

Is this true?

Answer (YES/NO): NO